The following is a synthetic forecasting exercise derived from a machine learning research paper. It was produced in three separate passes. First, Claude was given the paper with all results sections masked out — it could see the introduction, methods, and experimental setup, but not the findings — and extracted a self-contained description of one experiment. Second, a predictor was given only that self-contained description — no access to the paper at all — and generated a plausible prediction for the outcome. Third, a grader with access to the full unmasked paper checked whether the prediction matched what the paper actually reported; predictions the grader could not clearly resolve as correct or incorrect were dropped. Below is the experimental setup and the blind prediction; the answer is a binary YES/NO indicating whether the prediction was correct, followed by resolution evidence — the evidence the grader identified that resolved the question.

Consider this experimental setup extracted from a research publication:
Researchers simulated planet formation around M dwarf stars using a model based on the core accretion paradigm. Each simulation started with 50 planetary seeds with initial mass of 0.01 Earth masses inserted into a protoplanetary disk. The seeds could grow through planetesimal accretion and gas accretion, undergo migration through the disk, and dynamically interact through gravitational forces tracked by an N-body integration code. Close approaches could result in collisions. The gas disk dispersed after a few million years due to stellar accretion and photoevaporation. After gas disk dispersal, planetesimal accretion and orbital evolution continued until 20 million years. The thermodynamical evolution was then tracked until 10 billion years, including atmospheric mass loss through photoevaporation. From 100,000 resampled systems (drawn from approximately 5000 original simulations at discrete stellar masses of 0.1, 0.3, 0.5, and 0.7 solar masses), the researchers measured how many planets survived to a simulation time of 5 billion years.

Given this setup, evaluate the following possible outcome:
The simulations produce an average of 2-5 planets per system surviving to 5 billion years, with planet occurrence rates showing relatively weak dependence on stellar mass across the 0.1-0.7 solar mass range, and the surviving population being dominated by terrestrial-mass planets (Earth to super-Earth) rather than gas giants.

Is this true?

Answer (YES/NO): NO